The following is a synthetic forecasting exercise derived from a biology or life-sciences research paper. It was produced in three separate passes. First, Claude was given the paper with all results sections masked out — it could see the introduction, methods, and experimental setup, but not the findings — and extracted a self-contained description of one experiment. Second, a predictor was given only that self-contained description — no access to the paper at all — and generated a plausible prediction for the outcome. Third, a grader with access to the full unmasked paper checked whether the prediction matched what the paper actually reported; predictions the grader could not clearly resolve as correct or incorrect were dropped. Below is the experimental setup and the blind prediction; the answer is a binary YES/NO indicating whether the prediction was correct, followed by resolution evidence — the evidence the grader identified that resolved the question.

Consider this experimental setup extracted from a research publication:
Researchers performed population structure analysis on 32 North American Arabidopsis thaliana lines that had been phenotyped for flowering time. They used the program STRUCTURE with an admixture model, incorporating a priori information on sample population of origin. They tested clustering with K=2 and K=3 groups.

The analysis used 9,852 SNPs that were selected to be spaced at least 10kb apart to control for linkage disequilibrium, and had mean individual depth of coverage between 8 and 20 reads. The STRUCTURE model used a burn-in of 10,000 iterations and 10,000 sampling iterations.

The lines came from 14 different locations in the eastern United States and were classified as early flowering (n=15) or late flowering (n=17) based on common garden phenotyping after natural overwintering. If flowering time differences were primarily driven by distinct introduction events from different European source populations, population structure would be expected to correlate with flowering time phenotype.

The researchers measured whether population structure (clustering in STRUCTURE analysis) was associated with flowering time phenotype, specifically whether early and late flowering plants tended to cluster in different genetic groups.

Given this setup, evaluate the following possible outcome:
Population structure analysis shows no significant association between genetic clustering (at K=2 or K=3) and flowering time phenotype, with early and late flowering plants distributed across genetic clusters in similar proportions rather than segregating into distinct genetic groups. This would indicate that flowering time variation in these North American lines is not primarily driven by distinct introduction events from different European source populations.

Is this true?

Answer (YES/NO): YES